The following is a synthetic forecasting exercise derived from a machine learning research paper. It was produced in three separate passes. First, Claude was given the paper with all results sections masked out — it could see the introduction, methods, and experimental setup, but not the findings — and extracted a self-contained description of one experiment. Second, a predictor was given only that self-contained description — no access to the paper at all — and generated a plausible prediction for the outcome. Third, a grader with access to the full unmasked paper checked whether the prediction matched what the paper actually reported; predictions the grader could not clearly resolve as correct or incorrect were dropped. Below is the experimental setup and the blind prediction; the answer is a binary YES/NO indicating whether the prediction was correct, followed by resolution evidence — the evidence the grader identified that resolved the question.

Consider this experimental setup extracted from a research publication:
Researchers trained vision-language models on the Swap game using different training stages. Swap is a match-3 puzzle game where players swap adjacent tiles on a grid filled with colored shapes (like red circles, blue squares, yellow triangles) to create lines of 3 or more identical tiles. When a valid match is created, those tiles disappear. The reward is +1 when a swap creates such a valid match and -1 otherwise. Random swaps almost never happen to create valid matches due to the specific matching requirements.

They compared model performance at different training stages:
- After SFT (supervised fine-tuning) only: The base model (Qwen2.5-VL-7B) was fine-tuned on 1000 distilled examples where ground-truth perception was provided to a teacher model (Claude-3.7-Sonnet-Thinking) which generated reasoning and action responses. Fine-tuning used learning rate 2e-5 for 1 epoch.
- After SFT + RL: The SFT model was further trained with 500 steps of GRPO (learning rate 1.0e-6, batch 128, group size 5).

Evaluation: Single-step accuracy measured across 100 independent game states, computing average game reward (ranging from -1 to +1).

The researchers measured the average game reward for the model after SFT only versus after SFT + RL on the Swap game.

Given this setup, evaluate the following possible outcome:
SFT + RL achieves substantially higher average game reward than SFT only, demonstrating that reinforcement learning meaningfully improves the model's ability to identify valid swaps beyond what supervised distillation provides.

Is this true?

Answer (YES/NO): YES